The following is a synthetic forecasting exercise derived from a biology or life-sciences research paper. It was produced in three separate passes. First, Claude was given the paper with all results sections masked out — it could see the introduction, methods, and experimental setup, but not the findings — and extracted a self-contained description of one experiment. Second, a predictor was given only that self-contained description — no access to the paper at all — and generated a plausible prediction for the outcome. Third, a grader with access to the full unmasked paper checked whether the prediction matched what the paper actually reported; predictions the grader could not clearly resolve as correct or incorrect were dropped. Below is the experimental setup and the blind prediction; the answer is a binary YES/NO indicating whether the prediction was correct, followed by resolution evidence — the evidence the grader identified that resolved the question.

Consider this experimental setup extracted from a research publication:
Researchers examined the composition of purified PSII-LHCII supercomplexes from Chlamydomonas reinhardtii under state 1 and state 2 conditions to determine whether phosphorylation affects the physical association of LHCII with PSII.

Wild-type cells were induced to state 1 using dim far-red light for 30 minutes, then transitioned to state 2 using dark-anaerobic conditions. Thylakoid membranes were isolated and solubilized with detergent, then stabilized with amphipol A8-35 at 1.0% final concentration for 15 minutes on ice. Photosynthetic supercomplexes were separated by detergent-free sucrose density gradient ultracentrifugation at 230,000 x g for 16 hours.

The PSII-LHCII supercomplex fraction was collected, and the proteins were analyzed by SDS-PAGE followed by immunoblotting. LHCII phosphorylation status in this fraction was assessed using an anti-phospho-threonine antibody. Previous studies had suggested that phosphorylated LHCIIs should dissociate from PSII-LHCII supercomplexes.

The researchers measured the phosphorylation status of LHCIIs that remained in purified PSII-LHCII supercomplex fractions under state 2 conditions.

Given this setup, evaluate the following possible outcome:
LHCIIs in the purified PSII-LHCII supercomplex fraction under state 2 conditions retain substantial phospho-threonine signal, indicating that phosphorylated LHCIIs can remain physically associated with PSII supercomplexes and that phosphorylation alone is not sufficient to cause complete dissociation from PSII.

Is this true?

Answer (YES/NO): YES